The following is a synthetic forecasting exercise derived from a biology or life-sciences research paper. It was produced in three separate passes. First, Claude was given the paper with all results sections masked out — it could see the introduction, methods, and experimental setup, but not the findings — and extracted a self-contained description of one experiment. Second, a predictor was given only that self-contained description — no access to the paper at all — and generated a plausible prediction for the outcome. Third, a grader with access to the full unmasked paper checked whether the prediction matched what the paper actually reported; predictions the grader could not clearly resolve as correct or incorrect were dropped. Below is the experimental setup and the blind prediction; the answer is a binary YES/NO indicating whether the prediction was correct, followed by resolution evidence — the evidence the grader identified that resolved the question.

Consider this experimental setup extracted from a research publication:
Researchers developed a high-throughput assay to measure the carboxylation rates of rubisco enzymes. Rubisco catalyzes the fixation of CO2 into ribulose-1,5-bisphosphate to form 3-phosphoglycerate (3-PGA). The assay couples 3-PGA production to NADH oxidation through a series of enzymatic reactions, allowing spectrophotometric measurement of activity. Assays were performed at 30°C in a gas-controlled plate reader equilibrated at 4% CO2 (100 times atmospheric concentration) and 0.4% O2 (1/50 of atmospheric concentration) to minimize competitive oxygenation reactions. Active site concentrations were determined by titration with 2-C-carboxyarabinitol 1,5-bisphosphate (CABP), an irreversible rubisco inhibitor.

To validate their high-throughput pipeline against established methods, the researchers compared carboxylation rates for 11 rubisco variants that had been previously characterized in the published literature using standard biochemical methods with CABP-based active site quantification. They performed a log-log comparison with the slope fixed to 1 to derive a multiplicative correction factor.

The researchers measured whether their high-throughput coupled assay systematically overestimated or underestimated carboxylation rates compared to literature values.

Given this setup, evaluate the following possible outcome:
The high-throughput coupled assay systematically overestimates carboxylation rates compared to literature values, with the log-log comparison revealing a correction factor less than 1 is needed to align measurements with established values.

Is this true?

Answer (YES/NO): NO